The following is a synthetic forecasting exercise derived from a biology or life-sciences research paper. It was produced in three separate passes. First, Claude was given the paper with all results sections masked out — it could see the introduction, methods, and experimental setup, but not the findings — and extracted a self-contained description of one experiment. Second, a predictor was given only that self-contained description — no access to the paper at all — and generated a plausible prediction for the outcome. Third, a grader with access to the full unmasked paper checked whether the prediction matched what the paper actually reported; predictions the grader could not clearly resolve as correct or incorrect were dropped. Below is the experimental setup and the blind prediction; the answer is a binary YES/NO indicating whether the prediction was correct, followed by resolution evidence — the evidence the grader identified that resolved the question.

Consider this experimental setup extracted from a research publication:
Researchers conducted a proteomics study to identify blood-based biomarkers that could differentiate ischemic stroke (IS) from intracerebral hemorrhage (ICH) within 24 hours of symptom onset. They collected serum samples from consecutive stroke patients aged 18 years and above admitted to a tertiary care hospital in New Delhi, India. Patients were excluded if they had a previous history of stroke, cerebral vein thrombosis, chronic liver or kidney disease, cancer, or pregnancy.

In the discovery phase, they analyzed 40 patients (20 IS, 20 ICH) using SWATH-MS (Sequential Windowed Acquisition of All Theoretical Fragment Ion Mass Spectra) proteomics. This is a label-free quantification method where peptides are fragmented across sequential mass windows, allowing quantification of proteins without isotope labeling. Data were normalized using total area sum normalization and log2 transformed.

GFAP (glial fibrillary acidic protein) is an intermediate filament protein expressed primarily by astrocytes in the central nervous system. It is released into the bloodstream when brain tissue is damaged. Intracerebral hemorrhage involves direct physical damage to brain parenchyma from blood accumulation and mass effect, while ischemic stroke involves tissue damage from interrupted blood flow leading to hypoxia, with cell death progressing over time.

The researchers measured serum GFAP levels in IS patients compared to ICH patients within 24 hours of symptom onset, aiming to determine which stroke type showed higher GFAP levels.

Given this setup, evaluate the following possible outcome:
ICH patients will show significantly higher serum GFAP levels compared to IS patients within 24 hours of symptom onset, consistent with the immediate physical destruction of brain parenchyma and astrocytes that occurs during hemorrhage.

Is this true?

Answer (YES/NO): YES